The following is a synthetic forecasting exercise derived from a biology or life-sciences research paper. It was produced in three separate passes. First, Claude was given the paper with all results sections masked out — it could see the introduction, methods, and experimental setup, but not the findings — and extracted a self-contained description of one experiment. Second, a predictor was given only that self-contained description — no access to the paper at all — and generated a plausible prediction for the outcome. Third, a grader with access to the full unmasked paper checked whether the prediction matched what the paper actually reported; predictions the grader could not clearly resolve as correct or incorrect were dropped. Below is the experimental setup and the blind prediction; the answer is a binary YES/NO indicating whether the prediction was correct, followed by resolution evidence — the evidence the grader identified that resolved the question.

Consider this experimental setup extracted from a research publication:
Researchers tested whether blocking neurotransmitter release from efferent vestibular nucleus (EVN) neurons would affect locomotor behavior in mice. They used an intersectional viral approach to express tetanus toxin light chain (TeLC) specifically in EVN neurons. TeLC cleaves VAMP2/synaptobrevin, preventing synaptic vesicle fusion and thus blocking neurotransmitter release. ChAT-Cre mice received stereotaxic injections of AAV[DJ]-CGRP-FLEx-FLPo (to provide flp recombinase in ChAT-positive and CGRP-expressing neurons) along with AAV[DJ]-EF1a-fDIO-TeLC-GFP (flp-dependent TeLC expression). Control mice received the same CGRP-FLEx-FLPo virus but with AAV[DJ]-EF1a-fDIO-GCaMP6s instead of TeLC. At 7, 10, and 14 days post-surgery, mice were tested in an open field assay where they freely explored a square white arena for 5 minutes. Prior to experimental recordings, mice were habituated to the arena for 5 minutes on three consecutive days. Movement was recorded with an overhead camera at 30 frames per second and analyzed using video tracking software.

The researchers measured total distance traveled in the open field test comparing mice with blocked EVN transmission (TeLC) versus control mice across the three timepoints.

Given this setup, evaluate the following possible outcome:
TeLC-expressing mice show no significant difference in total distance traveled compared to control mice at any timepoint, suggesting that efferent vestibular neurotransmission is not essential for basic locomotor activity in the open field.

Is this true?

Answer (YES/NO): YES